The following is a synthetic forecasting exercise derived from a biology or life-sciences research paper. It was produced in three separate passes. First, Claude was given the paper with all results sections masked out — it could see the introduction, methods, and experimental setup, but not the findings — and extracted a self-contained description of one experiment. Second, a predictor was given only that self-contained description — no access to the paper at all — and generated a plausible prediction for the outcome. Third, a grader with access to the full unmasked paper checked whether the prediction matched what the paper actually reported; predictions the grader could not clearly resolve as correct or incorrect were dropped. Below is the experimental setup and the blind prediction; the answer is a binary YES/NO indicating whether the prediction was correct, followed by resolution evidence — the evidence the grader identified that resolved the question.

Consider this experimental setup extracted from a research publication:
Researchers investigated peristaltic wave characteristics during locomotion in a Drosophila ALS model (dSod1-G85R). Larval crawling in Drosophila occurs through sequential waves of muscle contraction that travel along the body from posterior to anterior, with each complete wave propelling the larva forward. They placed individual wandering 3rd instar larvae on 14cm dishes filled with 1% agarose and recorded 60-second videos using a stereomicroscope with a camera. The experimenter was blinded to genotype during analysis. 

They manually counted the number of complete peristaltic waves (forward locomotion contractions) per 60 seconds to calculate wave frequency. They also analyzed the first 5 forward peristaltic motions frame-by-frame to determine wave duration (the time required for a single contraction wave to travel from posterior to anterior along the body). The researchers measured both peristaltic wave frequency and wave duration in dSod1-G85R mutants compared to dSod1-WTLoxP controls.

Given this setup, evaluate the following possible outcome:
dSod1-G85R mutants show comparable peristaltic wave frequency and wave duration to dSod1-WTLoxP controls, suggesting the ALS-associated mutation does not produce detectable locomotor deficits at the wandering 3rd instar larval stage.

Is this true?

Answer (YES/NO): NO